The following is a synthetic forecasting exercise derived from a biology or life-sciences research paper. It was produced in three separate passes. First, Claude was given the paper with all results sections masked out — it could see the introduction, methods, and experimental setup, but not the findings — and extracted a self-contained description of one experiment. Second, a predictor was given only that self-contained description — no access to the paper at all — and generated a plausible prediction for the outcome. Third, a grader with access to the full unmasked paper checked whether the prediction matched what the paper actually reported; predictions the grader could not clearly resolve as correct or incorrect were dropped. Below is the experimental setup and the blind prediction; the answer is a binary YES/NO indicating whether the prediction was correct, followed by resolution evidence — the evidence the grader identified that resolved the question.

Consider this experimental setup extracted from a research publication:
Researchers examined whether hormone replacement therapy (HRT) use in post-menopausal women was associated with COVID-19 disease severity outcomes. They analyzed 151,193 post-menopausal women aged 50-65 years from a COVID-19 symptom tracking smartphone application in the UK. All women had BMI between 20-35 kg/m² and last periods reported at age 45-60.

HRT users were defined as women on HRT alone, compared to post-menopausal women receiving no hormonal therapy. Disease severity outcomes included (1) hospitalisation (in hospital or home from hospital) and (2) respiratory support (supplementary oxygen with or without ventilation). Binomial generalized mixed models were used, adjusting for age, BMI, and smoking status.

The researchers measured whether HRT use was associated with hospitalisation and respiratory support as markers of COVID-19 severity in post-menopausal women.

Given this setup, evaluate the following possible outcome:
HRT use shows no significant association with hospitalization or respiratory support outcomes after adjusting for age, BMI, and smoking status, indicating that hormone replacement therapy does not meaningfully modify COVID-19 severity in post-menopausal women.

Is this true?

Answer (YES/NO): YES